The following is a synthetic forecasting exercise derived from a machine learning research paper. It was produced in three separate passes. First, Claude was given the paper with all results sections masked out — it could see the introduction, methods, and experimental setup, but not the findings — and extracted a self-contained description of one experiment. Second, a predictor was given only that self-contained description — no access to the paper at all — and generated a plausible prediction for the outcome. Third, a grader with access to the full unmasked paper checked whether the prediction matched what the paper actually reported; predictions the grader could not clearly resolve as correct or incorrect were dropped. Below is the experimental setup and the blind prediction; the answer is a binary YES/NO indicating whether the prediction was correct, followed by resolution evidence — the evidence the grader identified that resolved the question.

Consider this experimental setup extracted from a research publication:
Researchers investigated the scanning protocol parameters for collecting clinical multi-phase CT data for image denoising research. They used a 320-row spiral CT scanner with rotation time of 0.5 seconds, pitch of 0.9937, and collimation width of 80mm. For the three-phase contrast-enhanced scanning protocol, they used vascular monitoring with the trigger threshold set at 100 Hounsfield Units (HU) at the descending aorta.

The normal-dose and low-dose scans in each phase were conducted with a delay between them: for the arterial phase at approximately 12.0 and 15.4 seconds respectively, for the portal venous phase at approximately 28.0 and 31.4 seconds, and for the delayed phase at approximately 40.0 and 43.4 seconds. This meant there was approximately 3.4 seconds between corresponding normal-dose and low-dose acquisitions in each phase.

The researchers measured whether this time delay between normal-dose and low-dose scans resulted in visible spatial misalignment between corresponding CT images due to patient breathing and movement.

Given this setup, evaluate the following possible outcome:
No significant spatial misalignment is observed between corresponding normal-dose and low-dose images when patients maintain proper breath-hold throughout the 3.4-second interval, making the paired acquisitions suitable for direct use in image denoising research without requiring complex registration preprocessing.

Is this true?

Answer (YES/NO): NO